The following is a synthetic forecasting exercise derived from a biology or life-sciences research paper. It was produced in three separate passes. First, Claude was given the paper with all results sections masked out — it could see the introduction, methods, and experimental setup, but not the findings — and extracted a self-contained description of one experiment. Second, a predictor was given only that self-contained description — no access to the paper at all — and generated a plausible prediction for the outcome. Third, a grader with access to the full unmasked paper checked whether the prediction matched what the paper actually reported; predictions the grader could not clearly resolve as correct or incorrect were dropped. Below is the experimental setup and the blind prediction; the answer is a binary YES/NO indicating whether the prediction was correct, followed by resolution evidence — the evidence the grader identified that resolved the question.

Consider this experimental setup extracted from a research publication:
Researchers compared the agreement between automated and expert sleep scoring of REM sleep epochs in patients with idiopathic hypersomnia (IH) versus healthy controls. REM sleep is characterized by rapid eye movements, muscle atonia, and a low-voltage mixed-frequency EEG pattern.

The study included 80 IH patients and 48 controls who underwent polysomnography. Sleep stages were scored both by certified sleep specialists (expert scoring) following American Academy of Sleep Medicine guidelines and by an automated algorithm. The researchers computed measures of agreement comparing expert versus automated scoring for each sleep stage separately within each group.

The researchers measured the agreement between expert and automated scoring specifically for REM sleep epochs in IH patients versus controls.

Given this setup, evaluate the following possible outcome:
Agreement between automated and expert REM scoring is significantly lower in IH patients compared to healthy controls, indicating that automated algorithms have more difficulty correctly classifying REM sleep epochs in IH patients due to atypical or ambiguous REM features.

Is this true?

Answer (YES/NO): NO